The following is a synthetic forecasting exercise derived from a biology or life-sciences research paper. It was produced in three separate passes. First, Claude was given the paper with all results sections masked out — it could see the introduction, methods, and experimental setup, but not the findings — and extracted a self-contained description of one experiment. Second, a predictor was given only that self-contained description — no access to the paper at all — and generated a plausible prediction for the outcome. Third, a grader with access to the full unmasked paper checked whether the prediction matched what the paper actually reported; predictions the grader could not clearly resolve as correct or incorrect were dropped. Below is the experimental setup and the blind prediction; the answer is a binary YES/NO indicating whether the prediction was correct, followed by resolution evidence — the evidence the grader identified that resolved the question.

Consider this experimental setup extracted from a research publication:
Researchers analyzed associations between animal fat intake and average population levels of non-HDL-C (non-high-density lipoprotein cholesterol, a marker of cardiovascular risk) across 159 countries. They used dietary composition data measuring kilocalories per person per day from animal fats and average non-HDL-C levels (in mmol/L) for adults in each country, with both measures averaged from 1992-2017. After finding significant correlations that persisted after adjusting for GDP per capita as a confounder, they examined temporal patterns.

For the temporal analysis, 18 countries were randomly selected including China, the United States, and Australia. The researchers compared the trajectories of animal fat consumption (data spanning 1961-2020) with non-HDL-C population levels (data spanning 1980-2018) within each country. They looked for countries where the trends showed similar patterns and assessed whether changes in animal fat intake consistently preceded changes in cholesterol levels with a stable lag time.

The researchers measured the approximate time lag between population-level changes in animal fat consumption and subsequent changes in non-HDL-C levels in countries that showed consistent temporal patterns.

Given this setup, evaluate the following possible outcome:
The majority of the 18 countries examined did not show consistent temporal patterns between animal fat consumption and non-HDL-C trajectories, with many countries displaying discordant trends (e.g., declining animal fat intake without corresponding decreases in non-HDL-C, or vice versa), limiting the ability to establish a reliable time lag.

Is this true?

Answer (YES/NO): NO